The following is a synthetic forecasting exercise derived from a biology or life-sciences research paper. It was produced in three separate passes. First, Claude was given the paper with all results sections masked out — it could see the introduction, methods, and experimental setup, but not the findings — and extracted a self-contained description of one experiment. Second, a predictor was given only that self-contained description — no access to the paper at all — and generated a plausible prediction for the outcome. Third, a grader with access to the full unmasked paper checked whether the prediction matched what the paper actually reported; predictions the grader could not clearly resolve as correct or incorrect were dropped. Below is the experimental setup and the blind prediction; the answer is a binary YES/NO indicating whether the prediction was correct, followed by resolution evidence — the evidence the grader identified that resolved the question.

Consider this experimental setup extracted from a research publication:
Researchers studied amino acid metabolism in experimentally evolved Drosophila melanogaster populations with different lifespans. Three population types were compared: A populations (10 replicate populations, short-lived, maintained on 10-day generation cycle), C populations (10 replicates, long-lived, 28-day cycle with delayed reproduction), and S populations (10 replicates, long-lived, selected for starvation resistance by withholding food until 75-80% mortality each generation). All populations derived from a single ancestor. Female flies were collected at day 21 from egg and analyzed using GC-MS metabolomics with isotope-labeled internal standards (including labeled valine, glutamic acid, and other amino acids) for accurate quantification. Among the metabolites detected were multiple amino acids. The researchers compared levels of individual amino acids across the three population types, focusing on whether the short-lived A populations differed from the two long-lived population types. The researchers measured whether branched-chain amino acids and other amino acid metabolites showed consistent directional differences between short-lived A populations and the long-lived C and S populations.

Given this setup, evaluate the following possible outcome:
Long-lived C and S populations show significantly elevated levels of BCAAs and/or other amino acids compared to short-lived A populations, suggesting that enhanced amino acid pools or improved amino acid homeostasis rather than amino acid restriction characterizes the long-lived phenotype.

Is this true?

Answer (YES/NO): YES